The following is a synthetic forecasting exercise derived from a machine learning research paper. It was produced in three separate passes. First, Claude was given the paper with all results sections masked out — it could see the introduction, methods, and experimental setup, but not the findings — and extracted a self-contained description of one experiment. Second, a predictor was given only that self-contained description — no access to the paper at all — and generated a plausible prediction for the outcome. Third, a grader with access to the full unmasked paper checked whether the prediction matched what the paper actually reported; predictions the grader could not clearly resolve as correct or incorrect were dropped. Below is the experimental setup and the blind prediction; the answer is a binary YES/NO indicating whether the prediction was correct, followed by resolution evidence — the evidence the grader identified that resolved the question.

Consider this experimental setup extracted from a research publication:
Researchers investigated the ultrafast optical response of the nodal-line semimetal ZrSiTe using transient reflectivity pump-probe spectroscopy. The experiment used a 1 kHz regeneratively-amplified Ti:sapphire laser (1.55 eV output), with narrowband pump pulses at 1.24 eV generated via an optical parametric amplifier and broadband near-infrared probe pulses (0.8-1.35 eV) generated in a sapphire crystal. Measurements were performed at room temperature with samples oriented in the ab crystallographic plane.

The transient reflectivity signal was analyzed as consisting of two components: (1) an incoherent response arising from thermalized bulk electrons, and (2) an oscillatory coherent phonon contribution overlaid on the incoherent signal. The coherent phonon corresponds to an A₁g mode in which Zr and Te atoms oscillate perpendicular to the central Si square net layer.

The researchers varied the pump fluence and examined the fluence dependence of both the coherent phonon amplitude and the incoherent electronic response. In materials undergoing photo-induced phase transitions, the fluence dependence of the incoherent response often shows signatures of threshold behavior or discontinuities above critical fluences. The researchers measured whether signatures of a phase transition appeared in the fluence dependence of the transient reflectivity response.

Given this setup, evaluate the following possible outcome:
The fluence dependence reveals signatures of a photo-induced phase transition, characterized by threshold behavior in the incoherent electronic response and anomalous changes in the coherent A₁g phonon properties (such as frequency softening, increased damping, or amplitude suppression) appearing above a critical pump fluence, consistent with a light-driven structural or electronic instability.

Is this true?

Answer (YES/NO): NO